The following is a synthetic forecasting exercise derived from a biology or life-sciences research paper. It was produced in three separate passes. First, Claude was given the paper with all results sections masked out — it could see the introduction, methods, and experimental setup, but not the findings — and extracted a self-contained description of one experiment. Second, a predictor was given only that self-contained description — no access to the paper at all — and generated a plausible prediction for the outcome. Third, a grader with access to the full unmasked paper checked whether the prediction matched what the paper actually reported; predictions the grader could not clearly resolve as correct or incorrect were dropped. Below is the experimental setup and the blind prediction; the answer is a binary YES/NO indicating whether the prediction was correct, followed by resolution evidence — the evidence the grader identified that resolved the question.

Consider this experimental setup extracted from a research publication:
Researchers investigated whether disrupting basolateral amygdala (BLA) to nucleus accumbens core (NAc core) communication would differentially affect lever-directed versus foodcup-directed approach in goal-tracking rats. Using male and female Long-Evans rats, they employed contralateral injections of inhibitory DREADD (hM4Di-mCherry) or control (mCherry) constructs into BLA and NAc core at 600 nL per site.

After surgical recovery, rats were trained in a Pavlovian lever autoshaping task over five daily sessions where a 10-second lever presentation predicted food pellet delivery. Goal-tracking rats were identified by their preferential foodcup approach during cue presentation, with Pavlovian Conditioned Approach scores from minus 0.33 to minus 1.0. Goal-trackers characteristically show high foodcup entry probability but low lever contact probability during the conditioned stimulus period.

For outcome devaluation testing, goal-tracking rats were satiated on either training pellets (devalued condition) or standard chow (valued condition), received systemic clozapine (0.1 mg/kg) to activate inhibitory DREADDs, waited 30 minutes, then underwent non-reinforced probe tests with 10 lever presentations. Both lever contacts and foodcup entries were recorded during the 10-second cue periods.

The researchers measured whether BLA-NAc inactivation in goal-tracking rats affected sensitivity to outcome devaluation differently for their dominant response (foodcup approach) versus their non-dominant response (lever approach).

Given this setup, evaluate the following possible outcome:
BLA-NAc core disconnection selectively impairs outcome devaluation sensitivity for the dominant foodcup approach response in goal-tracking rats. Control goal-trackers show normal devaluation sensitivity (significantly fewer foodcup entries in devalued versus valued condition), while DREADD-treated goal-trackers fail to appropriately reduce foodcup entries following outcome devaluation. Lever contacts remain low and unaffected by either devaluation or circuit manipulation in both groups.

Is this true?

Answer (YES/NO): YES